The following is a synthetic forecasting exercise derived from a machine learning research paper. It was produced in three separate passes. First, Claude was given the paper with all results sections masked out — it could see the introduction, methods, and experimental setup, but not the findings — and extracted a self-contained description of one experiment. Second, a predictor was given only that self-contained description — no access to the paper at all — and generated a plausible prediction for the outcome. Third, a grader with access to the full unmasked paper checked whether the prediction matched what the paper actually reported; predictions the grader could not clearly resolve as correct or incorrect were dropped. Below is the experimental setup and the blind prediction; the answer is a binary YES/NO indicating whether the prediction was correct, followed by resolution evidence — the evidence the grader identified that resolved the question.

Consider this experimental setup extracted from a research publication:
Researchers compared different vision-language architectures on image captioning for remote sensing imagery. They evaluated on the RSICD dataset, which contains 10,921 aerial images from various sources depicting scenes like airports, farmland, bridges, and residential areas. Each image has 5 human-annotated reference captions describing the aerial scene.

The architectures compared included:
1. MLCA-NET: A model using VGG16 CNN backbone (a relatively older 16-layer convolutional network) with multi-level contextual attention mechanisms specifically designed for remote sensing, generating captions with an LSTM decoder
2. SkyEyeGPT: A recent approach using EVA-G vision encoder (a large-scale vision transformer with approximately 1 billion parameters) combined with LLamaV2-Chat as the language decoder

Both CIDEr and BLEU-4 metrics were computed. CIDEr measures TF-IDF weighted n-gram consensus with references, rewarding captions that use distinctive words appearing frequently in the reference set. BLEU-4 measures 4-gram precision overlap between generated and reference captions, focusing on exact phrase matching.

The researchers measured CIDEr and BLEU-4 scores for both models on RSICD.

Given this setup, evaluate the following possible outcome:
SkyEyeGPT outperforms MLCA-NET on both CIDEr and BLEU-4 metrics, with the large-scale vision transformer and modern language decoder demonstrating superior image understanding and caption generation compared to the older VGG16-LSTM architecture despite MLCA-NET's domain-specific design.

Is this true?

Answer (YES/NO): NO